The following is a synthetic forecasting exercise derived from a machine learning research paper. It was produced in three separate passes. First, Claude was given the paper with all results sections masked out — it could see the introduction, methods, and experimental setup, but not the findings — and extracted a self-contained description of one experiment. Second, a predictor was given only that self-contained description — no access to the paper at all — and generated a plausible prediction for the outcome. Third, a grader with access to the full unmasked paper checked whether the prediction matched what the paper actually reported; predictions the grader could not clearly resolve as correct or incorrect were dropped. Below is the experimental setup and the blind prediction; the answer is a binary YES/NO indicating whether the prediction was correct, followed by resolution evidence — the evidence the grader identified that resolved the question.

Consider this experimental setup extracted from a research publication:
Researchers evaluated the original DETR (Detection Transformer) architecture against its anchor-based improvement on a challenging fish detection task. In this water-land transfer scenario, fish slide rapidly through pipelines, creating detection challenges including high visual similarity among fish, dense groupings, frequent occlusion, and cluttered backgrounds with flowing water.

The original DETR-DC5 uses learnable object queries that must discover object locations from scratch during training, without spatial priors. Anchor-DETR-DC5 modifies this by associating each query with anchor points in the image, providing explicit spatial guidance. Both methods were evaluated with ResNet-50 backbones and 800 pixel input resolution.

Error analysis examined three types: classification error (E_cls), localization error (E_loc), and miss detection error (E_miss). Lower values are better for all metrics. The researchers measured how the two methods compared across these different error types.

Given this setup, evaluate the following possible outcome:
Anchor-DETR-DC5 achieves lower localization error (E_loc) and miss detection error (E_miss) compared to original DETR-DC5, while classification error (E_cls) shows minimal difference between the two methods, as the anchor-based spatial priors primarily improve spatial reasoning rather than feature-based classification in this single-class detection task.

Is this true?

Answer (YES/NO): NO